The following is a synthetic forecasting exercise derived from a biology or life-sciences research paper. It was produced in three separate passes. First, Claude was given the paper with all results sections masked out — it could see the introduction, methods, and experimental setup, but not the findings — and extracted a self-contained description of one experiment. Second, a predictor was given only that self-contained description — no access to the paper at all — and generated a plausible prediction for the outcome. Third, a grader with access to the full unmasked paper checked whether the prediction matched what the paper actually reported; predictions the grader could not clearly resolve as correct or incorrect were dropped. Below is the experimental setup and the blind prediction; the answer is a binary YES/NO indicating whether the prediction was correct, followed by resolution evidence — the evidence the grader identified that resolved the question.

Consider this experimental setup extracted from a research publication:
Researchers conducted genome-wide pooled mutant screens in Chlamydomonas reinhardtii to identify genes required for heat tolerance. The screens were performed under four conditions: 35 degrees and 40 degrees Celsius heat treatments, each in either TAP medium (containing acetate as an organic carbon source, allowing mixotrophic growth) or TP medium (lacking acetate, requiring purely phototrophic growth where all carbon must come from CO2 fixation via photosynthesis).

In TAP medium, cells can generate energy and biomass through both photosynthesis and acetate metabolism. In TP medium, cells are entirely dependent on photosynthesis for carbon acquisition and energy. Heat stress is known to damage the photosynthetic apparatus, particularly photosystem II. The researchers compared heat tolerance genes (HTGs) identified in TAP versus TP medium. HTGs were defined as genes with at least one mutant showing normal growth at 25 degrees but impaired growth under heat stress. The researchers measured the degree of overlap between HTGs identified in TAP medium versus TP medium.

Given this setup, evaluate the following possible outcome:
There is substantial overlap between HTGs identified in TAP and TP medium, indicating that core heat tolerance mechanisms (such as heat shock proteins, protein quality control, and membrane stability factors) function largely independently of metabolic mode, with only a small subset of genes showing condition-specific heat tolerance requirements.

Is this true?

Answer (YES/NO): NO